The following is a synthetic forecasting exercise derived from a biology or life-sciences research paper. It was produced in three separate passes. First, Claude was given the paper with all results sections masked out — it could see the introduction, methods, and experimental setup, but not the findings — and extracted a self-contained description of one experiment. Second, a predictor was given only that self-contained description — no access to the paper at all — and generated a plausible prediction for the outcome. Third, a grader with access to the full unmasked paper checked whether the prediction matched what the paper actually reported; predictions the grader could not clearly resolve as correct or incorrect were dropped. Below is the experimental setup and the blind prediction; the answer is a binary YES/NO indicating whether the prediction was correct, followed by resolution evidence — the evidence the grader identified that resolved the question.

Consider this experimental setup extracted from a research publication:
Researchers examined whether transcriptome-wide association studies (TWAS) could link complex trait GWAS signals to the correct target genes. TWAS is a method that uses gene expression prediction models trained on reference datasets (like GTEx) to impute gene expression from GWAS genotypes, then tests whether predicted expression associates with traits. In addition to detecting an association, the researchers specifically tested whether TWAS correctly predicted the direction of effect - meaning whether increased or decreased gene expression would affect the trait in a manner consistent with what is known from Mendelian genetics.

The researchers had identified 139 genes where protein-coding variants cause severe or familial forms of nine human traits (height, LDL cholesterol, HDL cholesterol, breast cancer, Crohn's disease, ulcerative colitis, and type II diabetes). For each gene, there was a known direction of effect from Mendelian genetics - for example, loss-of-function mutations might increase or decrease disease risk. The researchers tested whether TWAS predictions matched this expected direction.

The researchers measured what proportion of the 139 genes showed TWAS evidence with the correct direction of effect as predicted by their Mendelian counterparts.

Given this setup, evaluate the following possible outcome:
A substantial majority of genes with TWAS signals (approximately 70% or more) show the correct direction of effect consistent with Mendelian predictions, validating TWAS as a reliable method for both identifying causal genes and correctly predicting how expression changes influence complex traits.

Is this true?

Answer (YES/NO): NO